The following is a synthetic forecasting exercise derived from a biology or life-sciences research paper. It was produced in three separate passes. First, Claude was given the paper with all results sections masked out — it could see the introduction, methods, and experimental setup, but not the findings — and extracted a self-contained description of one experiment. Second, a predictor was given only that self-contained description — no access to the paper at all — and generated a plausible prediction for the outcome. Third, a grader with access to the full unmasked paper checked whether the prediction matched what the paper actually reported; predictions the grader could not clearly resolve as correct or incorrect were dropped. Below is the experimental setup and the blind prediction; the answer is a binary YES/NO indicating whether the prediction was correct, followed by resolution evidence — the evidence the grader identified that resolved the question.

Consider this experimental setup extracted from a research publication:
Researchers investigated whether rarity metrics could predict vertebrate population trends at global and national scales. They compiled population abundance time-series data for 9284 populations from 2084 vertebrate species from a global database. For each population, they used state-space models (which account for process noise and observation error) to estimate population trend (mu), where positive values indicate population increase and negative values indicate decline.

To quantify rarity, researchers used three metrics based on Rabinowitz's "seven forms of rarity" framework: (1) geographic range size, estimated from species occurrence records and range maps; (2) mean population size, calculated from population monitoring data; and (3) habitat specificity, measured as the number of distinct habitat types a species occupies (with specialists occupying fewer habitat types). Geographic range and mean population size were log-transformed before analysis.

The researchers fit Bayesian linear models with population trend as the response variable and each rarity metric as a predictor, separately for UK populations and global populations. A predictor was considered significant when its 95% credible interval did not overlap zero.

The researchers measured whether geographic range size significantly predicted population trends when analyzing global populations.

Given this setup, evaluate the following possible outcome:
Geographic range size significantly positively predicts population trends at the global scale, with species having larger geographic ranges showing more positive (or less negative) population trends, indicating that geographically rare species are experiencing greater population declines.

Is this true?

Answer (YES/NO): NO